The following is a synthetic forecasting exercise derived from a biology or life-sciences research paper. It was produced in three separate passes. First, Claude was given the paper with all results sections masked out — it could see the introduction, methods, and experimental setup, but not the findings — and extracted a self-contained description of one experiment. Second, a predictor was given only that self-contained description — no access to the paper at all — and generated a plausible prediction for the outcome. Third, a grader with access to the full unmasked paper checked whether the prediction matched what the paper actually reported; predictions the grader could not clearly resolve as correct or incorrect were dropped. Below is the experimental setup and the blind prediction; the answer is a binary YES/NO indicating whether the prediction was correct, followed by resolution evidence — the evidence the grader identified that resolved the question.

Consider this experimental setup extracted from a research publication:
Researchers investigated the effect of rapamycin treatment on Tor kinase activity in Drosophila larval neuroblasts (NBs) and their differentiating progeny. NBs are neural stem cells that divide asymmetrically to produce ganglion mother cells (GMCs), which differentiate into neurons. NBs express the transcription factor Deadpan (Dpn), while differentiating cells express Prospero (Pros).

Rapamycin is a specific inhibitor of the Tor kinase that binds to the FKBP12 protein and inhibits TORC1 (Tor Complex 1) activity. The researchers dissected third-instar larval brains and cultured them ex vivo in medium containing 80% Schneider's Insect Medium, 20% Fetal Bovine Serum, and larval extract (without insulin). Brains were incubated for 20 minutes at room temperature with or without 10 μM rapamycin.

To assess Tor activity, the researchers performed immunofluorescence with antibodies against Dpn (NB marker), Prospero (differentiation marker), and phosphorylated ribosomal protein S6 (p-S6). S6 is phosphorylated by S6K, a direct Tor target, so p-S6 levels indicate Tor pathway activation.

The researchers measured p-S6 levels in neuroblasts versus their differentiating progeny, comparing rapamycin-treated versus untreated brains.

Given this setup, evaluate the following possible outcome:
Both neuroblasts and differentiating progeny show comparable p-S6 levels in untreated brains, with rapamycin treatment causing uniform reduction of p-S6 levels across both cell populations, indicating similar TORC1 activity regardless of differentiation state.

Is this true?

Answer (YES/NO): NO